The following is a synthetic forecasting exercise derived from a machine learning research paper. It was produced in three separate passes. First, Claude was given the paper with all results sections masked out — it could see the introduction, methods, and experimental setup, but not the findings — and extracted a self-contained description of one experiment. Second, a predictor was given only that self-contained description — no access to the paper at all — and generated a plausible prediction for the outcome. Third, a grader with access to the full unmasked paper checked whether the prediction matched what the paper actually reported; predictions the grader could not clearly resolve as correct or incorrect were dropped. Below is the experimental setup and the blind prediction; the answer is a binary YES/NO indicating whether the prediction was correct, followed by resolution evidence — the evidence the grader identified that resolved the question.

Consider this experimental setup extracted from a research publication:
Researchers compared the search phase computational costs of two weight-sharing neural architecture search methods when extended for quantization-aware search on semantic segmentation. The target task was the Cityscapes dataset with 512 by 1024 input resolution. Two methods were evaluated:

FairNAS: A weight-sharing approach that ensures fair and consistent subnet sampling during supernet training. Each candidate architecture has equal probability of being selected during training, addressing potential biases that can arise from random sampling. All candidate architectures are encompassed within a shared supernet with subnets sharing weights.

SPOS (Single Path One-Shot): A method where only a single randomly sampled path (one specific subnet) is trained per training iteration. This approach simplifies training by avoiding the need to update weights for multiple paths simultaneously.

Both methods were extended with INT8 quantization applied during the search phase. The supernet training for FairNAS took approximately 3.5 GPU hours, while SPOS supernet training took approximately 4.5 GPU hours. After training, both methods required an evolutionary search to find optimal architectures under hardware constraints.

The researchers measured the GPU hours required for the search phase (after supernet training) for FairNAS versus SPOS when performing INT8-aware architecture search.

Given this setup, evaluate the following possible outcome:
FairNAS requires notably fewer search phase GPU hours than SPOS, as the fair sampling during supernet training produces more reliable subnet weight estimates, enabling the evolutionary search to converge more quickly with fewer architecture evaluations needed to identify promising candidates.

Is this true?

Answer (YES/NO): NO